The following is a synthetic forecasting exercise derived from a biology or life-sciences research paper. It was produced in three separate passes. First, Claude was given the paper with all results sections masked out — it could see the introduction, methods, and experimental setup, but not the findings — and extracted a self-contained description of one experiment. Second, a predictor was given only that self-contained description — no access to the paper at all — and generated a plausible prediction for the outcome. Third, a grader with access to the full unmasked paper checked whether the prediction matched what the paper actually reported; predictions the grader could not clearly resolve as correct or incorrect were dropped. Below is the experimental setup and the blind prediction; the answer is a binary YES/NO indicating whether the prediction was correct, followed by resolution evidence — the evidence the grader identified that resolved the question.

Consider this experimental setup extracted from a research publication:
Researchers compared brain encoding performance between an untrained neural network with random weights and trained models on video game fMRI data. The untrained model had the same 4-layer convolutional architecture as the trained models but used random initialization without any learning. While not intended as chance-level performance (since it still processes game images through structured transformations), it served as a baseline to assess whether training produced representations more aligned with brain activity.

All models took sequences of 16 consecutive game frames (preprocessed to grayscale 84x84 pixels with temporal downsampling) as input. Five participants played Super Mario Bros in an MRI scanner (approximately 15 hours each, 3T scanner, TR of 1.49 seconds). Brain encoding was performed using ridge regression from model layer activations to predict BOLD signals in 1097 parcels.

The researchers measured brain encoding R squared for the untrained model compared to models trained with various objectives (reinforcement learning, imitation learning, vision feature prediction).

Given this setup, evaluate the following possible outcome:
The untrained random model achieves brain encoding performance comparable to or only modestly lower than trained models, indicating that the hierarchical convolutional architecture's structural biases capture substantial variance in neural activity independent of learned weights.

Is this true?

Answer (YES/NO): YES